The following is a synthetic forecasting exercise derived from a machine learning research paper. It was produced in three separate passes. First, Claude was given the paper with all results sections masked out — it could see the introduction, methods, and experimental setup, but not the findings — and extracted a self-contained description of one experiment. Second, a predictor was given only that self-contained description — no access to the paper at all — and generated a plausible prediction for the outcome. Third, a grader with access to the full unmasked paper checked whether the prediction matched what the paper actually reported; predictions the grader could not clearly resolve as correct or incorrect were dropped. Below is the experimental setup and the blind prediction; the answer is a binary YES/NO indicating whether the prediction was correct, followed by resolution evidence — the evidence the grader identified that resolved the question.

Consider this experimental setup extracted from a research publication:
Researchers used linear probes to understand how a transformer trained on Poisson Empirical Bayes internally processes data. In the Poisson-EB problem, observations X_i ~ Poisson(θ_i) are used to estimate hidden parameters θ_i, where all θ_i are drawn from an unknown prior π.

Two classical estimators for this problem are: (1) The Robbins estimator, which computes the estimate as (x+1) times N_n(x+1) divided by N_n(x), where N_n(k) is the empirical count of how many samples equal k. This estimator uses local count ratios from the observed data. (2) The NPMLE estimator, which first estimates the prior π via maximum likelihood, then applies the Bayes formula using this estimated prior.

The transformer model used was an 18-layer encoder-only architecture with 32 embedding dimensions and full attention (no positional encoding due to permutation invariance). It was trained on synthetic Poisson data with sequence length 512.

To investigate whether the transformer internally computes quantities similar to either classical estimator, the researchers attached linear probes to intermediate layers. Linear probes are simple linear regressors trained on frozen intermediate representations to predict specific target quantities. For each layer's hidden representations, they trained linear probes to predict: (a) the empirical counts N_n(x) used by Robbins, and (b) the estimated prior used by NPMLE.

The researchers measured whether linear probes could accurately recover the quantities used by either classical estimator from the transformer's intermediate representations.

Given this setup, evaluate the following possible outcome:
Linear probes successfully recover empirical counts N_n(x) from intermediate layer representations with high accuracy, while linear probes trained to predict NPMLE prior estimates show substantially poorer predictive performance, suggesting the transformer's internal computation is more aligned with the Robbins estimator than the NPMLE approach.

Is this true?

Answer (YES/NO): NO